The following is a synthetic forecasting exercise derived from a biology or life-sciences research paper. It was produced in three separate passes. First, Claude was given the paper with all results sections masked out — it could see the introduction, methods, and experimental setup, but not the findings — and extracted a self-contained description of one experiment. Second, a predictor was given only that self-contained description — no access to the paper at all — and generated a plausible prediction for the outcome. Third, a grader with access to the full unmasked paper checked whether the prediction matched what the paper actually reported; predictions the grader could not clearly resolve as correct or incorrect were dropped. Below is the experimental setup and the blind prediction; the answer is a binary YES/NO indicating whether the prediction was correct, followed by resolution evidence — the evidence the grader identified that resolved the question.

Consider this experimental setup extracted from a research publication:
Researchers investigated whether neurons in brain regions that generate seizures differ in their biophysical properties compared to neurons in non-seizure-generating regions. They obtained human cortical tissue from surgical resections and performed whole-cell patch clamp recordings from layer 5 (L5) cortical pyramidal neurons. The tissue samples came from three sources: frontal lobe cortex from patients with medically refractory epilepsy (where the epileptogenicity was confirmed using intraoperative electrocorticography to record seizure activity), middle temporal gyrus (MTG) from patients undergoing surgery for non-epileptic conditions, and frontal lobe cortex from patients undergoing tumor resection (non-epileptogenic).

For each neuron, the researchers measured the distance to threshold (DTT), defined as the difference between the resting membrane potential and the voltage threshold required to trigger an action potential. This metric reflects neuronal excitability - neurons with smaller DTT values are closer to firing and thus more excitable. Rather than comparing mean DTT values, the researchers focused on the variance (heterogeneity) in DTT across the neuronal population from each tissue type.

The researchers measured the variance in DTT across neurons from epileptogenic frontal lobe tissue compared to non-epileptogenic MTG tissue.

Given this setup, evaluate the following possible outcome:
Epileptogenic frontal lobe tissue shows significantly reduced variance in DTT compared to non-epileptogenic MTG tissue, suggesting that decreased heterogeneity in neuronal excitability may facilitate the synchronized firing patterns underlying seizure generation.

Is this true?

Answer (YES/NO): YES